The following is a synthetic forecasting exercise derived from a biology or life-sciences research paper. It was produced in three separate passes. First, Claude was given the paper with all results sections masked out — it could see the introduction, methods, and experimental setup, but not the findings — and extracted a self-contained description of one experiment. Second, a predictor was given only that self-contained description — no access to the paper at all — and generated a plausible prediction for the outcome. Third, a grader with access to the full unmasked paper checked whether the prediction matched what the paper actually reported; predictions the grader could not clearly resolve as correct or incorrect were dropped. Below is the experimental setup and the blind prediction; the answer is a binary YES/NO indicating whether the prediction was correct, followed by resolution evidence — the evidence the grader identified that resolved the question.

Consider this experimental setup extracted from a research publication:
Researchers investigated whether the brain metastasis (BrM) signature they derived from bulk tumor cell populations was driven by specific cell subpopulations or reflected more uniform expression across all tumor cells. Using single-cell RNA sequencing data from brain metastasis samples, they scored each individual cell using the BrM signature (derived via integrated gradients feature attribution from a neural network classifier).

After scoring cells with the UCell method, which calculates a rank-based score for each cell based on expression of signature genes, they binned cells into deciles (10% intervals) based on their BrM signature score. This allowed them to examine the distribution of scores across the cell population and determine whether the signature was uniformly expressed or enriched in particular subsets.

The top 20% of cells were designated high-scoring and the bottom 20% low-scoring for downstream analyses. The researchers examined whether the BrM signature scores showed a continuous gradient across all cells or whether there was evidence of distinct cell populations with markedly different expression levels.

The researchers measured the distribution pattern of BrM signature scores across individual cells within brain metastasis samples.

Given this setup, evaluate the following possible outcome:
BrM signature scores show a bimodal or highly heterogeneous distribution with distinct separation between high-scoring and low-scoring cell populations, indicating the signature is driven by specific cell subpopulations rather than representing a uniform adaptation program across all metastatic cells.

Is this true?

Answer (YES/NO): NO